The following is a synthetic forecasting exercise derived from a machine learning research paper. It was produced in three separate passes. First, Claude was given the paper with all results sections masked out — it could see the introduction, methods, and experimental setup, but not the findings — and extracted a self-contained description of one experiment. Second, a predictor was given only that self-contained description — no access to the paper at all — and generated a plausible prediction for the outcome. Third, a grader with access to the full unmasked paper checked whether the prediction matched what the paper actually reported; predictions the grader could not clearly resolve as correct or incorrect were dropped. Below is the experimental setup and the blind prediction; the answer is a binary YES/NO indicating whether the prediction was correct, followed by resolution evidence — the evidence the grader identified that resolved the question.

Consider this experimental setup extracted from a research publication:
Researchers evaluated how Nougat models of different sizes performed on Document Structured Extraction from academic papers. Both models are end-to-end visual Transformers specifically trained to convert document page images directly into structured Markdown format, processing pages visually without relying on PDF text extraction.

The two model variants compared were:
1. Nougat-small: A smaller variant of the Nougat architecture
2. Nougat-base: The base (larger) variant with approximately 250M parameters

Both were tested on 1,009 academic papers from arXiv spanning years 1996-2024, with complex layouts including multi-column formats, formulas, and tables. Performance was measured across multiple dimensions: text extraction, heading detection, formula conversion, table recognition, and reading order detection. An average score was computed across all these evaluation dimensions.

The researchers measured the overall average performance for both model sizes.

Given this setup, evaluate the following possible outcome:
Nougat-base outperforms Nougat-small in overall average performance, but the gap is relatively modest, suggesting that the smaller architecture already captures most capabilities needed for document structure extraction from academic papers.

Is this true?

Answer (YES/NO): YES